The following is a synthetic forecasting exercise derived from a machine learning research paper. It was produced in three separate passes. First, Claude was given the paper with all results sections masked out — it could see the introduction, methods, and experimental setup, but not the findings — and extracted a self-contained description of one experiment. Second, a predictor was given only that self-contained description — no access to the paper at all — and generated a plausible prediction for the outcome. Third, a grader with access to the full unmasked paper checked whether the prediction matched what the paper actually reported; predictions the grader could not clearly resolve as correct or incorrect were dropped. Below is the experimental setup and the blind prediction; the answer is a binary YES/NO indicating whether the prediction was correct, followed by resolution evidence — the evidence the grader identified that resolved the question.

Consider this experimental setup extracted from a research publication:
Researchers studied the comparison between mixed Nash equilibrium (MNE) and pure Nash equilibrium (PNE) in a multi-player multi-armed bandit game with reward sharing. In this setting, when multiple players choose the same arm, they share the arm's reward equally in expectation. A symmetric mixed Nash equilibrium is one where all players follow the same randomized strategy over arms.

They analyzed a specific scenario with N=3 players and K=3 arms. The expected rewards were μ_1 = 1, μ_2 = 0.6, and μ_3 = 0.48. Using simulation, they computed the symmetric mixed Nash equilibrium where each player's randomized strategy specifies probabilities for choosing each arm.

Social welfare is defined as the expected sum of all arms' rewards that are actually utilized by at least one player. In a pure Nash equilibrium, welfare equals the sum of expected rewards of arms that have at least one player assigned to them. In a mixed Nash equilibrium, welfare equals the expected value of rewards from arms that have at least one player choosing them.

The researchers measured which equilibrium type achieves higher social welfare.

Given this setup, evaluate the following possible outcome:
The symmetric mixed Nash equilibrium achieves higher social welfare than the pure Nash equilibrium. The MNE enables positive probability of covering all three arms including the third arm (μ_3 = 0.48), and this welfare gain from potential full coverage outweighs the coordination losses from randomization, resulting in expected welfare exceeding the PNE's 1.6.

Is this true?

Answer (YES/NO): NO